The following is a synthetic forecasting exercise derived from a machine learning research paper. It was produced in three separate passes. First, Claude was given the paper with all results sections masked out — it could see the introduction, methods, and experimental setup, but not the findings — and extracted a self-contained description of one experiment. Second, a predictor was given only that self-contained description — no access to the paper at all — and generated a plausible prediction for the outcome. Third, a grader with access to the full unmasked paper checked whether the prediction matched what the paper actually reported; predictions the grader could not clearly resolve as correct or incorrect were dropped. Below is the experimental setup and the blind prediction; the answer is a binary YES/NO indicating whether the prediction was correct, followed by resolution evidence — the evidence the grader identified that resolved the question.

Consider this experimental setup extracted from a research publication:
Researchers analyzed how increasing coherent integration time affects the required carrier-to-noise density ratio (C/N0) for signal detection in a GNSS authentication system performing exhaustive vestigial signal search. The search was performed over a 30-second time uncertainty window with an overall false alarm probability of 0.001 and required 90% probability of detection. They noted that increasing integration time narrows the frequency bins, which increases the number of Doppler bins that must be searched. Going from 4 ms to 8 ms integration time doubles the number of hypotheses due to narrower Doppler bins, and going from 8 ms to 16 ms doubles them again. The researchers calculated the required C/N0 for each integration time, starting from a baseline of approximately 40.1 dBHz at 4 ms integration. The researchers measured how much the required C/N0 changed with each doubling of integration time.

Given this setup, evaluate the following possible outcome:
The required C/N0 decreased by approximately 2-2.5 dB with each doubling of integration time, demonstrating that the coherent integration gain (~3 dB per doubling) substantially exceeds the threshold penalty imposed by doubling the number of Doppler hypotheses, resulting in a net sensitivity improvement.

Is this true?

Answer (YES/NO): NO